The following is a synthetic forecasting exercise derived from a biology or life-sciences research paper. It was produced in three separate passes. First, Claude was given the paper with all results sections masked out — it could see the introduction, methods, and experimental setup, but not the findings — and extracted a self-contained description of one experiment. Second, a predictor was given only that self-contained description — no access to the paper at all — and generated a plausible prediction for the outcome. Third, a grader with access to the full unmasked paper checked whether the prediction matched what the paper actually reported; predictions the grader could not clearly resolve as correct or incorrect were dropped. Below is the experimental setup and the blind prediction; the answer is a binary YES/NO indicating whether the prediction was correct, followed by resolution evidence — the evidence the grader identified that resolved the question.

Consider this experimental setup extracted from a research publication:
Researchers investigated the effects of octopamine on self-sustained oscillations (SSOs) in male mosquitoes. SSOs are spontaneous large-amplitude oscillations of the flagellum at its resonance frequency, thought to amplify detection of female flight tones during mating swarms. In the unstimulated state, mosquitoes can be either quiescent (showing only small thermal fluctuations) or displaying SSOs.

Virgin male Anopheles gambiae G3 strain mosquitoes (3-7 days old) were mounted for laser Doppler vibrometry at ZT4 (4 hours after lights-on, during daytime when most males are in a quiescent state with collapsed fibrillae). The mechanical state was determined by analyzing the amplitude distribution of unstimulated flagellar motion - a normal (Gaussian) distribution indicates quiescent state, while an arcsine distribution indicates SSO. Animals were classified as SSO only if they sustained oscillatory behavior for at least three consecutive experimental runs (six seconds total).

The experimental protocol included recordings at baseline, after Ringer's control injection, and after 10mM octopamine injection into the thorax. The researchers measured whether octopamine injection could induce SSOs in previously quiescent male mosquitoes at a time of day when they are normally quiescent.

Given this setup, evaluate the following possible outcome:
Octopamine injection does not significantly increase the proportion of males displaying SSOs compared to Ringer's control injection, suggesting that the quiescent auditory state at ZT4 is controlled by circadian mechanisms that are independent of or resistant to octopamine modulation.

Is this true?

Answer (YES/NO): NO